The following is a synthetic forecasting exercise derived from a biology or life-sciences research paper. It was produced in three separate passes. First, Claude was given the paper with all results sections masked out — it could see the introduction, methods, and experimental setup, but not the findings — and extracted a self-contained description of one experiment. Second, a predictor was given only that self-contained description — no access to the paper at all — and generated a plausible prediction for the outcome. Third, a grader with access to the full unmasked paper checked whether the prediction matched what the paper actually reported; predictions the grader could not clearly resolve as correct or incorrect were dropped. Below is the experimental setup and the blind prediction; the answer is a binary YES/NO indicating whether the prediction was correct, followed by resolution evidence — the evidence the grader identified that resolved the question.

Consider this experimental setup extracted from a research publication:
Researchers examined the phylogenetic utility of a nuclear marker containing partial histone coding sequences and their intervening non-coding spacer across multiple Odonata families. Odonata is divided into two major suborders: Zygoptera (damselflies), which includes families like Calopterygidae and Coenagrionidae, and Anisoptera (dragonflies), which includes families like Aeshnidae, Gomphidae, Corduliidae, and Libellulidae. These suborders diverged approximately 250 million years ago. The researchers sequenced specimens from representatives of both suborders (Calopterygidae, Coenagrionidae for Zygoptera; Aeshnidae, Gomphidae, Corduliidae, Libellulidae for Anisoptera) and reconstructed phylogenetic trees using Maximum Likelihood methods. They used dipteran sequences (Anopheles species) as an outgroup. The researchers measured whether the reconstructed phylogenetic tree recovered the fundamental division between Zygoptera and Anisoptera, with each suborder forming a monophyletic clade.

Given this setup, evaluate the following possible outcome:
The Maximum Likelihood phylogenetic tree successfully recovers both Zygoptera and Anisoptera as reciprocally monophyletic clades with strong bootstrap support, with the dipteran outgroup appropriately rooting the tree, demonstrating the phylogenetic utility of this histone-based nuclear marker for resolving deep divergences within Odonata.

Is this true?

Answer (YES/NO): NO